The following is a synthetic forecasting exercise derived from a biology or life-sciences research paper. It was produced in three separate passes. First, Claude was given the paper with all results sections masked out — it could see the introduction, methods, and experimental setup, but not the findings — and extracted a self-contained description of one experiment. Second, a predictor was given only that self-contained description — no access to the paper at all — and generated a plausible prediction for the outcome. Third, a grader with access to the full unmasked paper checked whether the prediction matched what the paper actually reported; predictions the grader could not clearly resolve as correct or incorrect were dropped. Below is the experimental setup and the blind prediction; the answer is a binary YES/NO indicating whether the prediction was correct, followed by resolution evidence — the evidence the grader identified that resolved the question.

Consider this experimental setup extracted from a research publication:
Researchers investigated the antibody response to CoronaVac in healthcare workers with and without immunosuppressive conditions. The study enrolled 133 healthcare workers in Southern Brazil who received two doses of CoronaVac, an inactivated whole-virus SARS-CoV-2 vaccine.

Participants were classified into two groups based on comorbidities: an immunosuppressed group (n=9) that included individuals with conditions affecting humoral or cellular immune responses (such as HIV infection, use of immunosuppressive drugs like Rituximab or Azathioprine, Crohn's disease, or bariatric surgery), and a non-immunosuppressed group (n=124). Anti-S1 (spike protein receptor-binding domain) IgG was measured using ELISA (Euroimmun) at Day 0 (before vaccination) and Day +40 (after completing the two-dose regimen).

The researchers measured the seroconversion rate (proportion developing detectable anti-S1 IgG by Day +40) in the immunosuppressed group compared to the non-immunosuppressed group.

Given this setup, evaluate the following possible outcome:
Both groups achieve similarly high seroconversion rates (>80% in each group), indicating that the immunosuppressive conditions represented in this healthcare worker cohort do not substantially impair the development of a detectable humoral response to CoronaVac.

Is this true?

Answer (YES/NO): NO